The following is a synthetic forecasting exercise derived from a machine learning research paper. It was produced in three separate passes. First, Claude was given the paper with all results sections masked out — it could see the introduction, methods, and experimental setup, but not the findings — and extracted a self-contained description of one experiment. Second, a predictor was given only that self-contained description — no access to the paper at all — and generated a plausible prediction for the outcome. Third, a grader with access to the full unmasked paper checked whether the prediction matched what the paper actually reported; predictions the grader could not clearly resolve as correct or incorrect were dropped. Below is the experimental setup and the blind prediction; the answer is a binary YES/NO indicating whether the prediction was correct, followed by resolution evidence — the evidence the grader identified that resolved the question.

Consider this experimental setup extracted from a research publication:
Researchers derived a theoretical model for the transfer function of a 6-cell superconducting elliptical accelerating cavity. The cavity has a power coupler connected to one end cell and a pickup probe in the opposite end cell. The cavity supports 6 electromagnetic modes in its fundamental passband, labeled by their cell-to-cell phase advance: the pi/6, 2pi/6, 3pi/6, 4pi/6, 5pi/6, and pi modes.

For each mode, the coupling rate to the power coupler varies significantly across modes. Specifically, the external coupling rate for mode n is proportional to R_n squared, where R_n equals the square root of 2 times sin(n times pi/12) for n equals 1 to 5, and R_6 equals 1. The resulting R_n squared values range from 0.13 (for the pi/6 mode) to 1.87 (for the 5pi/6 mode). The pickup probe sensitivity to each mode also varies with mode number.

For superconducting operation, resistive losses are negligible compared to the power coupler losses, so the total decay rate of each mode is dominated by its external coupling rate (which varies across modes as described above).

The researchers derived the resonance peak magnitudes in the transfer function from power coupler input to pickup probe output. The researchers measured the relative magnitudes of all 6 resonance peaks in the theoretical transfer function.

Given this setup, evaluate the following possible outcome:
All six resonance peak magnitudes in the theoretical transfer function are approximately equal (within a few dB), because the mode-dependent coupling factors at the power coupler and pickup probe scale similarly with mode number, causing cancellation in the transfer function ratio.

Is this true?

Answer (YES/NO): YES